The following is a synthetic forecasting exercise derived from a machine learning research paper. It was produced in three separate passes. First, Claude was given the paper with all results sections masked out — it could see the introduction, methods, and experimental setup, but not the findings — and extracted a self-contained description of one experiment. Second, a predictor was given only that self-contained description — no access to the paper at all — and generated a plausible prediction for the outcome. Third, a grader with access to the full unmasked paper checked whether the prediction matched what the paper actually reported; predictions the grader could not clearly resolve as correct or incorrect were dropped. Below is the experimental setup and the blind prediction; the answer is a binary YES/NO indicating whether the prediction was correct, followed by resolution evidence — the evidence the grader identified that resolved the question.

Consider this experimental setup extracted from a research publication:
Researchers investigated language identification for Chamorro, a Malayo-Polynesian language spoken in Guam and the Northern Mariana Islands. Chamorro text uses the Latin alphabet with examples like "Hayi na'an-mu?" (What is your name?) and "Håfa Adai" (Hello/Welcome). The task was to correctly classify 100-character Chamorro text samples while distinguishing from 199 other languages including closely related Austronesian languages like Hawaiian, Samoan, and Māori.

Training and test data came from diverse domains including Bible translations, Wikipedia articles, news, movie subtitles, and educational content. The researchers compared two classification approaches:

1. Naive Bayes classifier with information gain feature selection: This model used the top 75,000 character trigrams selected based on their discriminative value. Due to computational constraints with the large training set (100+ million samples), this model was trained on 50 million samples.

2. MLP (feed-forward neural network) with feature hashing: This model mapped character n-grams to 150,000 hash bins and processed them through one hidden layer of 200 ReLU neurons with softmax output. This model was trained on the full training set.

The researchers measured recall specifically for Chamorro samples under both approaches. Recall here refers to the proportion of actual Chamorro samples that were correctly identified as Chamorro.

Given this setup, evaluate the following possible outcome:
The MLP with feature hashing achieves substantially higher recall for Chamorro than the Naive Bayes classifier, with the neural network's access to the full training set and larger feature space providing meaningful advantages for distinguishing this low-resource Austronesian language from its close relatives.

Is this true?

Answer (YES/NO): YES